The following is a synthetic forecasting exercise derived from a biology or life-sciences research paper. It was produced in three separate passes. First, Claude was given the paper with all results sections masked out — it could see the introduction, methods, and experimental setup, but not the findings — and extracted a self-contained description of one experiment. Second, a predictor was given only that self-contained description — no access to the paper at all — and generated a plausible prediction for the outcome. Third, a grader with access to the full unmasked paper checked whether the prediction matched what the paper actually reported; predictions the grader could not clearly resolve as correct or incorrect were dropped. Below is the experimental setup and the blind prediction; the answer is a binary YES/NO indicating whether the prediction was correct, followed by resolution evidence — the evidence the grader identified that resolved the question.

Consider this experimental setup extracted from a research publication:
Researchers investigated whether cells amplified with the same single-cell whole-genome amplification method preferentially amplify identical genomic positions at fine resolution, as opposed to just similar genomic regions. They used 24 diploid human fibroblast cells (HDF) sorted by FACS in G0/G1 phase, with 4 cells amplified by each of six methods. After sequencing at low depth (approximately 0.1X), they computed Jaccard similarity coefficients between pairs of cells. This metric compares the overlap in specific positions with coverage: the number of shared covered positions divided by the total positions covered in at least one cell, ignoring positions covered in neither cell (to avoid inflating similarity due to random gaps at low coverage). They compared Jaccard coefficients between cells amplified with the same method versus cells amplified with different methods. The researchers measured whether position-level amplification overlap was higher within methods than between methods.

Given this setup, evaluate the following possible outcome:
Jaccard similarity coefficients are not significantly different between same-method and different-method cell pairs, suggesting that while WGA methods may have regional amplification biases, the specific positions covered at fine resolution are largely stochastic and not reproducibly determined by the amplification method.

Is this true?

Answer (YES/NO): NO